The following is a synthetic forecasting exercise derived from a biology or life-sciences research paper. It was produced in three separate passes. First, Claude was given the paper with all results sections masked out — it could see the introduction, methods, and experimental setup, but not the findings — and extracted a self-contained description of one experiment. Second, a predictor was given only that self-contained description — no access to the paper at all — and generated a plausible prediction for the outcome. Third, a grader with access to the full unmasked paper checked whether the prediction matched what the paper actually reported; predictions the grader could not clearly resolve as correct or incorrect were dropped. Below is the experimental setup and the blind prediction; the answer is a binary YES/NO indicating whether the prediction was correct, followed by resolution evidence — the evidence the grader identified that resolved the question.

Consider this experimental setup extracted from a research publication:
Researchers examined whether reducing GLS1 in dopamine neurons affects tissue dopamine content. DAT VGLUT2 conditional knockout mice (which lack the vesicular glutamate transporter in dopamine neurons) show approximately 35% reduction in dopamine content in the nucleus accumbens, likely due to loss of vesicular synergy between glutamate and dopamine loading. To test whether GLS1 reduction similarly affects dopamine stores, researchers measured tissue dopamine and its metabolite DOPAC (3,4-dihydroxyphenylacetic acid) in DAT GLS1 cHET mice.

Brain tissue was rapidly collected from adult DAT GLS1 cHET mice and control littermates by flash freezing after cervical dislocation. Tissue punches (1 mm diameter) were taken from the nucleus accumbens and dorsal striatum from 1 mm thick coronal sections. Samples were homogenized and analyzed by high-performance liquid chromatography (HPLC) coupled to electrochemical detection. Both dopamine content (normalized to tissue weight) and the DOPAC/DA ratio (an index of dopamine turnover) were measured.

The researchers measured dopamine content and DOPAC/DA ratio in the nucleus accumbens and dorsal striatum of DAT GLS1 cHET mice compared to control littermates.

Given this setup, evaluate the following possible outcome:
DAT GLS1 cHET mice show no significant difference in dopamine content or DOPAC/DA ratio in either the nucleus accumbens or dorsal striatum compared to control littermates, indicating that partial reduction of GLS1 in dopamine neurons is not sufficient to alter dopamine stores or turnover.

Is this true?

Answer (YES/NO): YES